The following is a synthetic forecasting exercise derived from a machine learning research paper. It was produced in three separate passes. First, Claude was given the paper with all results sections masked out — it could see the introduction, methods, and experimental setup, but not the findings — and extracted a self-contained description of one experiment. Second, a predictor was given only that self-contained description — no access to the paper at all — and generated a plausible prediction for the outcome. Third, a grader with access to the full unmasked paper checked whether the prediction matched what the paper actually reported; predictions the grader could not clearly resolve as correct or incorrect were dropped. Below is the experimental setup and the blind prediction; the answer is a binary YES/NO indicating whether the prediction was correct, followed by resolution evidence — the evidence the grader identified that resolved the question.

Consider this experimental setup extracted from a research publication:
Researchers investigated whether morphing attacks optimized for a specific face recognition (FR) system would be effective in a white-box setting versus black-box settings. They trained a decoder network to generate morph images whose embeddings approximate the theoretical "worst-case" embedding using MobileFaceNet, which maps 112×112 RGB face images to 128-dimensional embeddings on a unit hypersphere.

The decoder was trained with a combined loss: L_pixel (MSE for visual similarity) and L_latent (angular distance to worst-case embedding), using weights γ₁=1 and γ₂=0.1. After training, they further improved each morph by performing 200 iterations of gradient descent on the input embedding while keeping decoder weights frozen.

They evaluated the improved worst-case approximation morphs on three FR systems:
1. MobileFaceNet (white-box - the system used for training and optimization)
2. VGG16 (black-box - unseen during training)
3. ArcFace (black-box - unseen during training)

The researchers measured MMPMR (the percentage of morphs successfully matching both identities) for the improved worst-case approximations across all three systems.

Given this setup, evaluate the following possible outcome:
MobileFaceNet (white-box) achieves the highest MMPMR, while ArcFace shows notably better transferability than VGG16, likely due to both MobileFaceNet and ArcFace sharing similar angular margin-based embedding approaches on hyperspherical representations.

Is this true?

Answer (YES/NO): YES